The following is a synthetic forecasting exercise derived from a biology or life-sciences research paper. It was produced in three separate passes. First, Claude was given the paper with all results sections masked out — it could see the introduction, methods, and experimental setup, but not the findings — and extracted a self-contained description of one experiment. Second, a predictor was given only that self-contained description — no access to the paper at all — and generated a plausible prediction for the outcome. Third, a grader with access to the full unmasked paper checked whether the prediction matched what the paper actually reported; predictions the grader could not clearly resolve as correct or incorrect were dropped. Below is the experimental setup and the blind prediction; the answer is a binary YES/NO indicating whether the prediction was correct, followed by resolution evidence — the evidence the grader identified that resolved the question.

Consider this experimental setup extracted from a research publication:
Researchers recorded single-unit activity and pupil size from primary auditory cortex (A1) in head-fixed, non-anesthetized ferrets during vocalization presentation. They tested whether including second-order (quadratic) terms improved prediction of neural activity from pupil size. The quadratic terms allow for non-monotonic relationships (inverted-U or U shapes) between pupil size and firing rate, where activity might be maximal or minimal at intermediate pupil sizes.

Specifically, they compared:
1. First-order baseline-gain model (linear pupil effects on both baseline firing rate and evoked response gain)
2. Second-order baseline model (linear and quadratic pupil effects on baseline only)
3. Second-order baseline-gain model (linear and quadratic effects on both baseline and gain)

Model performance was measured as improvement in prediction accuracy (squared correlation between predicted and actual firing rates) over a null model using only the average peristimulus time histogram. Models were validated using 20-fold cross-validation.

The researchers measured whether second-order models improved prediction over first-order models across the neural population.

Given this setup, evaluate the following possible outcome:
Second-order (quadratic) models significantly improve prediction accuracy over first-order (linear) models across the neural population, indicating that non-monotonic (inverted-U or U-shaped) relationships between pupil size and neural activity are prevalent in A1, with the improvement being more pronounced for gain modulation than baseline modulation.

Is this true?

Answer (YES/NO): NO